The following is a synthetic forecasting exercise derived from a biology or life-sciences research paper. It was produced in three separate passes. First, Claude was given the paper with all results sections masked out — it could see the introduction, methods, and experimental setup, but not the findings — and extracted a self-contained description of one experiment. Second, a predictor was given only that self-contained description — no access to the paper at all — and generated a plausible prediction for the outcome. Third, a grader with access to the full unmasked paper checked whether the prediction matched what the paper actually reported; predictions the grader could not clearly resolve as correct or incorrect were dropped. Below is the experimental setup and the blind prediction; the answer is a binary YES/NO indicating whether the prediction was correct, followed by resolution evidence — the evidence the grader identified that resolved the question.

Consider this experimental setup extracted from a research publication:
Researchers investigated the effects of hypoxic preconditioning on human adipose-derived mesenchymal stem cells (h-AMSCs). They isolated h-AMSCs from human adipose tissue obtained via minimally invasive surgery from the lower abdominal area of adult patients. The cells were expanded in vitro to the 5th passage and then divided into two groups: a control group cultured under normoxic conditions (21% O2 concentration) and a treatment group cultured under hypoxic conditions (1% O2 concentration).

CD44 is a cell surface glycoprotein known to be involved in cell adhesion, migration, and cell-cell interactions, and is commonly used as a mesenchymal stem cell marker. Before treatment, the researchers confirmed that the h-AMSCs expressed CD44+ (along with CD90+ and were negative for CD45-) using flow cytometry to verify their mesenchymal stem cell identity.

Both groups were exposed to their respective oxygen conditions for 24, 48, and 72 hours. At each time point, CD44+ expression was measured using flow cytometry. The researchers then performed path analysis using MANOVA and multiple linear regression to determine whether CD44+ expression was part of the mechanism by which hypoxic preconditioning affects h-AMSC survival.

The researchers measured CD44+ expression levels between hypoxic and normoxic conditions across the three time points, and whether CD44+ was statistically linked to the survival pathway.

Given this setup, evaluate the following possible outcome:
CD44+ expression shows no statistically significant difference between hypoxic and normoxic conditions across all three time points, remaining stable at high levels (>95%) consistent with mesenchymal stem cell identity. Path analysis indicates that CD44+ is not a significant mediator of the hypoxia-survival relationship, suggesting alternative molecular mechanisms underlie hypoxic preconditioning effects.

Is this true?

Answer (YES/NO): NO